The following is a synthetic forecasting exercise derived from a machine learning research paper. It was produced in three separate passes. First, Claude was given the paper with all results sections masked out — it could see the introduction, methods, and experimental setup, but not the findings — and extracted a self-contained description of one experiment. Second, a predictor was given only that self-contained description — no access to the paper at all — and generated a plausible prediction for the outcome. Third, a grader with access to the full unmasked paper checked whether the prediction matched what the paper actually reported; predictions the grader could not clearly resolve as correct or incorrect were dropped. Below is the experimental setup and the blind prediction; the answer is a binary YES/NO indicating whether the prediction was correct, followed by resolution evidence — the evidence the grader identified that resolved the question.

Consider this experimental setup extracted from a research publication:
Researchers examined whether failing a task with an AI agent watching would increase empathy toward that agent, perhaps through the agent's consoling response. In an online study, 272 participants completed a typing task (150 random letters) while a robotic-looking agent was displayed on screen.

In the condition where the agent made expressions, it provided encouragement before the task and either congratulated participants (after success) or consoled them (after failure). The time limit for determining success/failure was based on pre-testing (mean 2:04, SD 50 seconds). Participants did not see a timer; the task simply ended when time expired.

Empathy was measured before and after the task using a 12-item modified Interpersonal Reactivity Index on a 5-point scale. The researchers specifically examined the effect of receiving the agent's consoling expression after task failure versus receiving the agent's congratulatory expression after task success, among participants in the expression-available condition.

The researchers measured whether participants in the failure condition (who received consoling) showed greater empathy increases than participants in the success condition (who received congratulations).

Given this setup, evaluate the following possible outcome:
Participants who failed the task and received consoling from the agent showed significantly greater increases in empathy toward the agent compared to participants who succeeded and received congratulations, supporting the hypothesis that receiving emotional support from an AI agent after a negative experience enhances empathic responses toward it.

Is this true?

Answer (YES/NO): NO